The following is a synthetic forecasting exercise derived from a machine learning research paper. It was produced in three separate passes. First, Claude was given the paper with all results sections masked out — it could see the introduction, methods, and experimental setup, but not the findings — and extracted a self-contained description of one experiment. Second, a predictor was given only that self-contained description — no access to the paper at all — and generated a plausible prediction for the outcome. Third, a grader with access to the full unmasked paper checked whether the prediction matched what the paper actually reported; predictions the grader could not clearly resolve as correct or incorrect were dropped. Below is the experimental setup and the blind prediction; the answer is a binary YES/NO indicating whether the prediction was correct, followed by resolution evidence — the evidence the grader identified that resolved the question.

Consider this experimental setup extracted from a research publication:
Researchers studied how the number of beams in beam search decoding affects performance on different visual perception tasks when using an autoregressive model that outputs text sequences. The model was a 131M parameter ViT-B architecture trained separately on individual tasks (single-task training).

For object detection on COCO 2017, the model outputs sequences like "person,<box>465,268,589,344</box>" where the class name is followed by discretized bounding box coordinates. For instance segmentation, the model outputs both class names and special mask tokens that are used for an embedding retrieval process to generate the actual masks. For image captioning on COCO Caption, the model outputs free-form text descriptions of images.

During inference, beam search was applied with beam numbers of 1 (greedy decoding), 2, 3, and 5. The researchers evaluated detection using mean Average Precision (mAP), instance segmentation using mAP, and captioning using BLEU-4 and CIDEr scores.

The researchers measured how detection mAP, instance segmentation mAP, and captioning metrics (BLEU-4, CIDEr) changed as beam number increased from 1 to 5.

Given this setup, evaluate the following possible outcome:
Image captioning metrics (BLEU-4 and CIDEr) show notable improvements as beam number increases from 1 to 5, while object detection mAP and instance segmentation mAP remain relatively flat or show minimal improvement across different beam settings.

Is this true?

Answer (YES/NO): NO